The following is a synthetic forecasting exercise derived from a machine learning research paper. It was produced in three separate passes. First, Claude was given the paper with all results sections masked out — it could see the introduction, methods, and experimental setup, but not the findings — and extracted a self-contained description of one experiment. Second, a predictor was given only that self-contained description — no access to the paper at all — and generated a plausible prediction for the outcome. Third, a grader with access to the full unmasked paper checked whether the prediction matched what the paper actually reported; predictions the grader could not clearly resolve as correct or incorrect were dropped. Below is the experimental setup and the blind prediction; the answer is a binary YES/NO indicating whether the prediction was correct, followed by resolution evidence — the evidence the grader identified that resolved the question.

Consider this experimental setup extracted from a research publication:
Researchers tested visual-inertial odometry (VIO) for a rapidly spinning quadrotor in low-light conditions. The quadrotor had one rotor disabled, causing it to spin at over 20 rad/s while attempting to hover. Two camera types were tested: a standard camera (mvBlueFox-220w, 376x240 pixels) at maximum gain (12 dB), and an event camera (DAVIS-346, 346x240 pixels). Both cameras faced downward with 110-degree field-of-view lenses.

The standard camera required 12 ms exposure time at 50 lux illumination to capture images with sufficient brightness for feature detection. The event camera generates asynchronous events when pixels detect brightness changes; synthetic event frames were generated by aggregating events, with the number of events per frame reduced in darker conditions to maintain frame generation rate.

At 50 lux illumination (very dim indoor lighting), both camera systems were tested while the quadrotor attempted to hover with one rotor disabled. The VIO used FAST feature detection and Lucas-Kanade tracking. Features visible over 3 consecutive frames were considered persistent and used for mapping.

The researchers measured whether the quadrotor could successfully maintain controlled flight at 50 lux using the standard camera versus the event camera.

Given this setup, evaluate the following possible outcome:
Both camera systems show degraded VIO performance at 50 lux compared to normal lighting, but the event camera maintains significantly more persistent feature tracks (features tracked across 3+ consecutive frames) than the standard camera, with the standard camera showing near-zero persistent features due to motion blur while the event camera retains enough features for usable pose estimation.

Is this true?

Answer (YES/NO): NO